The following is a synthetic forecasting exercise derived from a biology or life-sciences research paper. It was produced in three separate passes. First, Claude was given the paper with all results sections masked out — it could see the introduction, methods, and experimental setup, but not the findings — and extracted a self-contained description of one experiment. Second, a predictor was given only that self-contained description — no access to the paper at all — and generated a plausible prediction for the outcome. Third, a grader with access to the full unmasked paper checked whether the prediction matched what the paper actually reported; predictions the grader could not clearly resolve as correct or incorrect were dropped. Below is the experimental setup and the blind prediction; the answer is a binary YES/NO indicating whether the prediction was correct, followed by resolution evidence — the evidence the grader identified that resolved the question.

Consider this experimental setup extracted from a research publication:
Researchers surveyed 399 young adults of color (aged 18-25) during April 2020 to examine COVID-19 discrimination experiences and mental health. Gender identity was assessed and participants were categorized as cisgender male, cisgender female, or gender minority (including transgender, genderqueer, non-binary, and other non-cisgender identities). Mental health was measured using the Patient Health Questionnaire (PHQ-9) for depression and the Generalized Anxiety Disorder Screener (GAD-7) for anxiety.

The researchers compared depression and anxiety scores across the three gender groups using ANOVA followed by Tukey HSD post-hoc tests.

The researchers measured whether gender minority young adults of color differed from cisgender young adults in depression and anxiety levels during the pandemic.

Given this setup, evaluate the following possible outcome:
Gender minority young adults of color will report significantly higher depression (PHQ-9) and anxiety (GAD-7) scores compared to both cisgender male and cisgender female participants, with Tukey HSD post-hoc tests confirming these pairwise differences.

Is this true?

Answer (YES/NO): NO